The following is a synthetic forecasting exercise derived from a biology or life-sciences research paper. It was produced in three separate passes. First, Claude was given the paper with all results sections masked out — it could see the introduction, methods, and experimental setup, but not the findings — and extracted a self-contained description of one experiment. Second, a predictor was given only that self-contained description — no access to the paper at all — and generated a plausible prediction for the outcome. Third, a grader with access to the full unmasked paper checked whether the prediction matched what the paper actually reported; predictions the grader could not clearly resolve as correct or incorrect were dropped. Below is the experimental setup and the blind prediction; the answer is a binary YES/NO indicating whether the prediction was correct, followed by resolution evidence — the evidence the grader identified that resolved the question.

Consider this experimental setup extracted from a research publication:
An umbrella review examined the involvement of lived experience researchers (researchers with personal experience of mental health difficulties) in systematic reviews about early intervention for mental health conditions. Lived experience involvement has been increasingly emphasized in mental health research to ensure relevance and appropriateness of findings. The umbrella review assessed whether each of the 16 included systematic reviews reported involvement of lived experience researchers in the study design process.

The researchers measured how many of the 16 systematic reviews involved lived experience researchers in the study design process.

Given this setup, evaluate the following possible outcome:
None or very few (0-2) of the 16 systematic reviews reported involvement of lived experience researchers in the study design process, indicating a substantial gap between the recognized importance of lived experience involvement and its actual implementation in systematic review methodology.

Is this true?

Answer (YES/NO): NO